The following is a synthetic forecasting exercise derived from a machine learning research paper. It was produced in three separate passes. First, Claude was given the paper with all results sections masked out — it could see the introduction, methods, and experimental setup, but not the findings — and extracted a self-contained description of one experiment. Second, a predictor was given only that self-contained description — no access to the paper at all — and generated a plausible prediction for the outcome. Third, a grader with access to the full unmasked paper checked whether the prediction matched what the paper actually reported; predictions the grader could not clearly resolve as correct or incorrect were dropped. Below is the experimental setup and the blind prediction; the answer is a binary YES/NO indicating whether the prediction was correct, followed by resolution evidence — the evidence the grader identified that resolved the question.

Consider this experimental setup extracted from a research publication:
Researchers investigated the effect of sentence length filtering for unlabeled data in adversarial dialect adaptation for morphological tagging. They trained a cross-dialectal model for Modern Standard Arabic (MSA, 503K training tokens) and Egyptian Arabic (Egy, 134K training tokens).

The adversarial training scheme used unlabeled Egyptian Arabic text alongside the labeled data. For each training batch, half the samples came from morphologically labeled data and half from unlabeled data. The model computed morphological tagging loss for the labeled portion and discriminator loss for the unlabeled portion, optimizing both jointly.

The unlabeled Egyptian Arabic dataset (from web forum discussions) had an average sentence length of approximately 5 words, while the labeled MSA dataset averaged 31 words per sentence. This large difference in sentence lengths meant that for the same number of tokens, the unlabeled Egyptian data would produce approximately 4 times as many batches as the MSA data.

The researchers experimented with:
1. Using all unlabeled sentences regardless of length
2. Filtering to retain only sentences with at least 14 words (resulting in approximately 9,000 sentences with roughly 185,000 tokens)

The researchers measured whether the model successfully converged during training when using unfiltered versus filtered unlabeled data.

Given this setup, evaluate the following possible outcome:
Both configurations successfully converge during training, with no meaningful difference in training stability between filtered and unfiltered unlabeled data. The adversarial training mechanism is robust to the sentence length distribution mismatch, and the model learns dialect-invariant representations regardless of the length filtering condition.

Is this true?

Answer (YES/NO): NO